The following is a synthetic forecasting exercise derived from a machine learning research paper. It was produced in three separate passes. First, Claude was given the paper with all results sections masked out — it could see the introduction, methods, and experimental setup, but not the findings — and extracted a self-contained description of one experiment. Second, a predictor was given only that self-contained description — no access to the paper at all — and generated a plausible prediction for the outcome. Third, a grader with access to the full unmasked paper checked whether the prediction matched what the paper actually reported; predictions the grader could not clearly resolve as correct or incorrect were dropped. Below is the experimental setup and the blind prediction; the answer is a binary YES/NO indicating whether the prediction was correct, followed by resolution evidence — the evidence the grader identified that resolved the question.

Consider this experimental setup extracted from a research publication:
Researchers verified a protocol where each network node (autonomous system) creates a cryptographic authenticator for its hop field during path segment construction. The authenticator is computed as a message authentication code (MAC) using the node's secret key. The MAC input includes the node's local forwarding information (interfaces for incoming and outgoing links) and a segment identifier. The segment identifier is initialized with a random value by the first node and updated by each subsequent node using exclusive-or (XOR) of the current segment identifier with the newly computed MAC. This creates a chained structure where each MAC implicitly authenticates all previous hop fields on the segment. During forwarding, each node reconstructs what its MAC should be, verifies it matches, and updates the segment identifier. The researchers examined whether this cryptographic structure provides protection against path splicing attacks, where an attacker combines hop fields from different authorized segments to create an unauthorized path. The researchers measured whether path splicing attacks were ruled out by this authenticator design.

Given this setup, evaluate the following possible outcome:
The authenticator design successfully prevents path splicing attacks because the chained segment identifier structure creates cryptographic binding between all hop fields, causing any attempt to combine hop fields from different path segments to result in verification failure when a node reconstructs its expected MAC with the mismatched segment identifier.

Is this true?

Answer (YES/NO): YES